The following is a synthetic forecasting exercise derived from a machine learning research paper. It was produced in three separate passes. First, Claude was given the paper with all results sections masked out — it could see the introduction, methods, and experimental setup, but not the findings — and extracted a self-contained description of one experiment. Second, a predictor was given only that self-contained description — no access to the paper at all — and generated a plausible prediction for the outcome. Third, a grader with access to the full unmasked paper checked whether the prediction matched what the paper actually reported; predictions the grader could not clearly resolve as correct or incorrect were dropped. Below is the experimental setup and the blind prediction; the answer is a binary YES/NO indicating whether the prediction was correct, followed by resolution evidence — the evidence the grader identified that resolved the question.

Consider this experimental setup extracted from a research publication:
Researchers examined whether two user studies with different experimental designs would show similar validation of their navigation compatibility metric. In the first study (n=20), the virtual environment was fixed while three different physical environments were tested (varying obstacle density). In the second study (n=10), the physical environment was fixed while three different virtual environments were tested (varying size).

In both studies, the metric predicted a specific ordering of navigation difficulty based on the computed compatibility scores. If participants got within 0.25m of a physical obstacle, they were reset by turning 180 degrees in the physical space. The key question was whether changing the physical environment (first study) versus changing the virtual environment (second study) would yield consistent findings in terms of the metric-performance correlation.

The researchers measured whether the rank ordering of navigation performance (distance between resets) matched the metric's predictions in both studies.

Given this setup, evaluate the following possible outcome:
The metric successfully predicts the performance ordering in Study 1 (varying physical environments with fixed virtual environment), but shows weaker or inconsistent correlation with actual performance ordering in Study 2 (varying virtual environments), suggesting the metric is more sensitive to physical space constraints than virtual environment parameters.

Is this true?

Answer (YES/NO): NO